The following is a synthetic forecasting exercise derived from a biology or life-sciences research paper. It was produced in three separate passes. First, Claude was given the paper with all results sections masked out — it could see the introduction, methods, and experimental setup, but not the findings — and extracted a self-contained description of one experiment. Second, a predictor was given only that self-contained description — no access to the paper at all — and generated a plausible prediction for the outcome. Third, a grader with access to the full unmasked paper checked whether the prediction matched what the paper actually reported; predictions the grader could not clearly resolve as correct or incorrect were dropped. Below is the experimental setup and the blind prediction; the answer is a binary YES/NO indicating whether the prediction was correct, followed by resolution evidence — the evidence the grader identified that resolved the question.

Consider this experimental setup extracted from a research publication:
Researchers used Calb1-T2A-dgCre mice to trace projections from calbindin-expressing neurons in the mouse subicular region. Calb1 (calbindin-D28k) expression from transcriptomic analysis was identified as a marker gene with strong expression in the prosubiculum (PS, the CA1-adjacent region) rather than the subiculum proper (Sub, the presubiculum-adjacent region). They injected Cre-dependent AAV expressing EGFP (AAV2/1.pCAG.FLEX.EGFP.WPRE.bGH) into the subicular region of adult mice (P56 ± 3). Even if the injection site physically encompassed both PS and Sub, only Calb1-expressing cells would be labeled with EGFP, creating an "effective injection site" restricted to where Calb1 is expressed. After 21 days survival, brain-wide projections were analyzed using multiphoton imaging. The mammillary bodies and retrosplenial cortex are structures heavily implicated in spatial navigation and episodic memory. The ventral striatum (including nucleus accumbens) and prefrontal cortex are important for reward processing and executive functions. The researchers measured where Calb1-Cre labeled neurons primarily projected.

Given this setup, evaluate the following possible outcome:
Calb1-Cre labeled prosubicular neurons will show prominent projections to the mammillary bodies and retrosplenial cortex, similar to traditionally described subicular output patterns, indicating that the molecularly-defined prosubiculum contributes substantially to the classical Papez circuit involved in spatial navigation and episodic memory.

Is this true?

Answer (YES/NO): NO